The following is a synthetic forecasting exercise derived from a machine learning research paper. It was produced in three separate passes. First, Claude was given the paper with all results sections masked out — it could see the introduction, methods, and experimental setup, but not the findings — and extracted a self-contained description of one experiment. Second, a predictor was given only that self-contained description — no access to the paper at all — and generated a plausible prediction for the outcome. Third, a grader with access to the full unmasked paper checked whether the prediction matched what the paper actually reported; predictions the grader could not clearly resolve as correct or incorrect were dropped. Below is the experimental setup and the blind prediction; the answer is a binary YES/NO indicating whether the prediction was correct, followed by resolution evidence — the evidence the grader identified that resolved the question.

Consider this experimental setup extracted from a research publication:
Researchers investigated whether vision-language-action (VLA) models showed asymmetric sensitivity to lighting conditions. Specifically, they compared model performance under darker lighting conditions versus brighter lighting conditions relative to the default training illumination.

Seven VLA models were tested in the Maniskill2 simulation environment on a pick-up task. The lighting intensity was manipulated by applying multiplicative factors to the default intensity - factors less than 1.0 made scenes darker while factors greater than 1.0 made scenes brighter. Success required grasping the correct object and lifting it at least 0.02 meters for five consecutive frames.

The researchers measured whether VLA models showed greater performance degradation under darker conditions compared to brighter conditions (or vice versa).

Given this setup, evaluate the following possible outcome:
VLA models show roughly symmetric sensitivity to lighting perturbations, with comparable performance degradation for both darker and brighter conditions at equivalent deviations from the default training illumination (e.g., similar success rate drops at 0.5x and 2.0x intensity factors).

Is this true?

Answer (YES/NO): NO